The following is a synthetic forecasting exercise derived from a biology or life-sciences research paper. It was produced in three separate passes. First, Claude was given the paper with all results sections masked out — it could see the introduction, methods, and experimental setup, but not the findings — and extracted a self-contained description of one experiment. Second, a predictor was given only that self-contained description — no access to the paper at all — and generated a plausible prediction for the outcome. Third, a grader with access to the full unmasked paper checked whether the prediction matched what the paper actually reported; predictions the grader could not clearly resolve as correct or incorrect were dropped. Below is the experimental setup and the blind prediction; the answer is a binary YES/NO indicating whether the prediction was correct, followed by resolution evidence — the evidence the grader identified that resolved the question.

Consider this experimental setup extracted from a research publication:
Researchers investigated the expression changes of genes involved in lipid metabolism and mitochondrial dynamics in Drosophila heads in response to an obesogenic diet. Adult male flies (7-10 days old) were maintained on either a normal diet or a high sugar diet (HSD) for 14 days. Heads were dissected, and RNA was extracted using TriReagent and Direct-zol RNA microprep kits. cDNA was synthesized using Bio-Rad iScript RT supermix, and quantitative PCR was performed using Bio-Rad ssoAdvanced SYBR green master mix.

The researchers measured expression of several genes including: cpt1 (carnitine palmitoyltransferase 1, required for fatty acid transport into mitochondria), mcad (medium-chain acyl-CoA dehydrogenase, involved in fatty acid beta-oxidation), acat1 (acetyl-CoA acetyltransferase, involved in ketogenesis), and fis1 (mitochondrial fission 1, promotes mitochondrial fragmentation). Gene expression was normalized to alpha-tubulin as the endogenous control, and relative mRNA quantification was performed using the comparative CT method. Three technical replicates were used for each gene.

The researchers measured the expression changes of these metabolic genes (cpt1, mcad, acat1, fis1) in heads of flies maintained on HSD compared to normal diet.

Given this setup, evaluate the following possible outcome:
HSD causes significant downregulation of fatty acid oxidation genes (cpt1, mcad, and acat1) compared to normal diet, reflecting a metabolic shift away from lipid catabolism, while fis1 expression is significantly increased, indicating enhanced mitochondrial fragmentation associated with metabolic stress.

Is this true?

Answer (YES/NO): NO